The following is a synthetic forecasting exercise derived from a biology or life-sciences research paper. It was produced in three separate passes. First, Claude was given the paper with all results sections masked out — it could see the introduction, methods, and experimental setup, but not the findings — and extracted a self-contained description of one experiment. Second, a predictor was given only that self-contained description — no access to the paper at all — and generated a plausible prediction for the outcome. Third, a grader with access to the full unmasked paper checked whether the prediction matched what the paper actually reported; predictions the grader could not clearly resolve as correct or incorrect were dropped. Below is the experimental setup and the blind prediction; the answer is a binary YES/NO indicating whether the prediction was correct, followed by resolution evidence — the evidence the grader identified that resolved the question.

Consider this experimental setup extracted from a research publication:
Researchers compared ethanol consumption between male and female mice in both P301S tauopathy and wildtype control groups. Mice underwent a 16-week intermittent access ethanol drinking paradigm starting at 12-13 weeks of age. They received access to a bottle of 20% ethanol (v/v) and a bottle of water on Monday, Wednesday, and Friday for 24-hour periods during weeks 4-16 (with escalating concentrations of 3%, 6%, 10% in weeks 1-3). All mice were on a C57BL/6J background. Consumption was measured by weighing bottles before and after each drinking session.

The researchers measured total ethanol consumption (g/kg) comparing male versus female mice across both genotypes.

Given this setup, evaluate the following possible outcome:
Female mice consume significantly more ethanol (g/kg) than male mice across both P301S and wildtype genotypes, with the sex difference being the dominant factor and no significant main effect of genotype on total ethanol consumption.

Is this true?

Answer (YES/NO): YES